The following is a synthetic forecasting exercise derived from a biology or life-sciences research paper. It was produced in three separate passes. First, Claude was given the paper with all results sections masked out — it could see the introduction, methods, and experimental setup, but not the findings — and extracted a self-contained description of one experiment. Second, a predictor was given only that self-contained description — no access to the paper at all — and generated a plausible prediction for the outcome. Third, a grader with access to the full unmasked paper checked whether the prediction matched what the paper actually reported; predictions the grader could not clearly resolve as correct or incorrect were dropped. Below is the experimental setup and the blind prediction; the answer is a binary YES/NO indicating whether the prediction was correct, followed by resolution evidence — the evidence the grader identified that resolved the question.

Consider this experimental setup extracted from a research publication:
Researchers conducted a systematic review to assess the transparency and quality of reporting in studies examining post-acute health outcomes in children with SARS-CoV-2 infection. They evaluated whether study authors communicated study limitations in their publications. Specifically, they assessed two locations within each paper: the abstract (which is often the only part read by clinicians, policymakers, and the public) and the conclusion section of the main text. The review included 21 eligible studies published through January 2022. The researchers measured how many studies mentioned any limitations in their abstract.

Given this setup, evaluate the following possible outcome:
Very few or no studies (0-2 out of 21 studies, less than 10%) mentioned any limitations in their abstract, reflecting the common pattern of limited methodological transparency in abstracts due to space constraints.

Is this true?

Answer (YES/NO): YES